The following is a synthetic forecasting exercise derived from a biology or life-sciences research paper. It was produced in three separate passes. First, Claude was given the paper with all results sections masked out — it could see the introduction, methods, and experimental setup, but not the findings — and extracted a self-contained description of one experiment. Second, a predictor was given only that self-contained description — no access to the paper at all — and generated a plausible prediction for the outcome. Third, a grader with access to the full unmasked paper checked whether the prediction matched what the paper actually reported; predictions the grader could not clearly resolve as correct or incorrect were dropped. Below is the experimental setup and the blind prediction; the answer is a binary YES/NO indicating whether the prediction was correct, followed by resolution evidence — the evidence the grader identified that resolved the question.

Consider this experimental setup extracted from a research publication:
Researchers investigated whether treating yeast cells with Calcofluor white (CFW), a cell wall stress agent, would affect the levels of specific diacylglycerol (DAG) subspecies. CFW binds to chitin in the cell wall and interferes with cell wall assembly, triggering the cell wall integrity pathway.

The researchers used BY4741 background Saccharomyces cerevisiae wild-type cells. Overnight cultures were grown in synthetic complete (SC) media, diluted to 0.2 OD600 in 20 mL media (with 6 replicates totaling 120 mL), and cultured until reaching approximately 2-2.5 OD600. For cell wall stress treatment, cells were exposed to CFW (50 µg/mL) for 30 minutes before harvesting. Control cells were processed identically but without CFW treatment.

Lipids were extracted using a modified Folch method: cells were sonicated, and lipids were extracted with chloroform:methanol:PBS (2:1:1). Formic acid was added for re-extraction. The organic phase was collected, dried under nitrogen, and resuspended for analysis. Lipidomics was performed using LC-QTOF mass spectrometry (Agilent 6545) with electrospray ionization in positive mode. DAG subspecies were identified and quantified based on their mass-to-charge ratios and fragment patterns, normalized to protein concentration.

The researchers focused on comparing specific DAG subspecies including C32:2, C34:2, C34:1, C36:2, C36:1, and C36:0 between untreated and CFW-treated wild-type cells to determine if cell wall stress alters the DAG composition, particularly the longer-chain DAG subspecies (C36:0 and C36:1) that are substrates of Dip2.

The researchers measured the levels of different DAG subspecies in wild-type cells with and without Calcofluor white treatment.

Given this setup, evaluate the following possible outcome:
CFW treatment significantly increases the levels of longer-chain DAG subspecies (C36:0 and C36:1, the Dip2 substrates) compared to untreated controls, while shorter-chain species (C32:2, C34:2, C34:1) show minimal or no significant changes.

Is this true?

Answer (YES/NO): YES